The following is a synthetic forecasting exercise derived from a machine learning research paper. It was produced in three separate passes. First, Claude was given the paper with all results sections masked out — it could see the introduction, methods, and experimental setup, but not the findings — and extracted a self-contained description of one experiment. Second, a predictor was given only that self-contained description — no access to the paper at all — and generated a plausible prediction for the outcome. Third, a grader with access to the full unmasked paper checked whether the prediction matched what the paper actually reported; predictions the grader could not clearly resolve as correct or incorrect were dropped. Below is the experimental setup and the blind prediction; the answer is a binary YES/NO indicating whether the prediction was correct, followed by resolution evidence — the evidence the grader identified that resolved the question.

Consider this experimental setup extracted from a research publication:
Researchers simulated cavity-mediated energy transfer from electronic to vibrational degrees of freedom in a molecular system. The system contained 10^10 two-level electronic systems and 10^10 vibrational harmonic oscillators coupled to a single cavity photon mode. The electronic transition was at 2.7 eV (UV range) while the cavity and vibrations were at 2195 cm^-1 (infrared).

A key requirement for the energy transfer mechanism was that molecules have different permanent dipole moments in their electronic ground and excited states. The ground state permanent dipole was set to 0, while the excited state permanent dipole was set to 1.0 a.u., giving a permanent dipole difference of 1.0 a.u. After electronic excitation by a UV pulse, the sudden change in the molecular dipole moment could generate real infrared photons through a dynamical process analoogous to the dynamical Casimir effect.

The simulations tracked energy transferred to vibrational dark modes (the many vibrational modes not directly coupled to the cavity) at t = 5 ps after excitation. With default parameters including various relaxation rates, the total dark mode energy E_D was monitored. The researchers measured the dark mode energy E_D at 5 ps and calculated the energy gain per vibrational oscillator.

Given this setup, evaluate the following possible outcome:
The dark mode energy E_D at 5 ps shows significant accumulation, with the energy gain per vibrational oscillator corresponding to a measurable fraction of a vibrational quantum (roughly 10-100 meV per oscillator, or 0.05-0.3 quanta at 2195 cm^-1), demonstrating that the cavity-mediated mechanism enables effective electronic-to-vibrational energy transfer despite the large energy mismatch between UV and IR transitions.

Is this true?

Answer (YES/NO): NO